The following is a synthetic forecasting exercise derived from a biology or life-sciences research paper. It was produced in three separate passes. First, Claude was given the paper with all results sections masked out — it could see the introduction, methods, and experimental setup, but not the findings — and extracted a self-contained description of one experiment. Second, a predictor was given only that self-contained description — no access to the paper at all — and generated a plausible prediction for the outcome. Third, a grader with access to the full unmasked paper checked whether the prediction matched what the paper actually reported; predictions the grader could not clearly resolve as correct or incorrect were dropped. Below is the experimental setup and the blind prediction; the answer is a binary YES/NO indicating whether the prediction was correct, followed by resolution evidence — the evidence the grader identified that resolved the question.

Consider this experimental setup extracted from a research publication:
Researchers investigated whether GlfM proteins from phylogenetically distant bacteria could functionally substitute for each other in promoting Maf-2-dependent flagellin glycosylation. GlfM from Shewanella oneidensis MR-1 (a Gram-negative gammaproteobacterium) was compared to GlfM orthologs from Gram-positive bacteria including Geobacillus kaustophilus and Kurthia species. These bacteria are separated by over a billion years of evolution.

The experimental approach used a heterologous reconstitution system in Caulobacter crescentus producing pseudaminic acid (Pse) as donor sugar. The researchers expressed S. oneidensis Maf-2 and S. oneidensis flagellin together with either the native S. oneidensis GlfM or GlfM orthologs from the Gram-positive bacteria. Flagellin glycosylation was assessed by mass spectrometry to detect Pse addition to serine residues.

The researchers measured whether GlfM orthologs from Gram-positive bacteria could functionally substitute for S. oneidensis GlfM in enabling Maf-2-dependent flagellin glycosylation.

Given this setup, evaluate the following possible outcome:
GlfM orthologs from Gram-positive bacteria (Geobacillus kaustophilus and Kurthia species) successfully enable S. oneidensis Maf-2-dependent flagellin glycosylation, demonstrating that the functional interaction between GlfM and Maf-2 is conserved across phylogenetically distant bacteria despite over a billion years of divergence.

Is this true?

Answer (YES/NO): NO